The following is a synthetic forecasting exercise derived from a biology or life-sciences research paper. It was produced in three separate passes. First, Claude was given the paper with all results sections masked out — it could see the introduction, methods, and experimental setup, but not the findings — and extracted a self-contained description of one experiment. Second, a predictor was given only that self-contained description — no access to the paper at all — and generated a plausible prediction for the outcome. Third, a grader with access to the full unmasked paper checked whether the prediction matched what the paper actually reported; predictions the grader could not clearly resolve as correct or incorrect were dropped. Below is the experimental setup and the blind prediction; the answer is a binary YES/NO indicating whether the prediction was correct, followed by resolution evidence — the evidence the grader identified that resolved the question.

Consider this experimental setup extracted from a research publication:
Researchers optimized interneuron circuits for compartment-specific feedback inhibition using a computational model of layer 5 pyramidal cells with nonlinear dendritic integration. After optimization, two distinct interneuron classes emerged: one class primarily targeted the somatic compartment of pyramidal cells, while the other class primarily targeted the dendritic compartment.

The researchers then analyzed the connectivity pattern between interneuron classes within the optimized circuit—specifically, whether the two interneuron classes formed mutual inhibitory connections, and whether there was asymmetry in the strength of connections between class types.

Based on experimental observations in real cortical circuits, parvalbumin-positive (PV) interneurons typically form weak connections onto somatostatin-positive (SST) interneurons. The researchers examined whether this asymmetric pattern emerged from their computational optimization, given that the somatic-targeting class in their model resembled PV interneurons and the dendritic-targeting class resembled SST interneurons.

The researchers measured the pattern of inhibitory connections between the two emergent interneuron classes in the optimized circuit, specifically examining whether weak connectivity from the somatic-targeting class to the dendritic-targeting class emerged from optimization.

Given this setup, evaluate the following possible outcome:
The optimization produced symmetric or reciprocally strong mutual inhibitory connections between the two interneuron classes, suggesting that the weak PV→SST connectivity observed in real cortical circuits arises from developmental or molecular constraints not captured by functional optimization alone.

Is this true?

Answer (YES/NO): NO